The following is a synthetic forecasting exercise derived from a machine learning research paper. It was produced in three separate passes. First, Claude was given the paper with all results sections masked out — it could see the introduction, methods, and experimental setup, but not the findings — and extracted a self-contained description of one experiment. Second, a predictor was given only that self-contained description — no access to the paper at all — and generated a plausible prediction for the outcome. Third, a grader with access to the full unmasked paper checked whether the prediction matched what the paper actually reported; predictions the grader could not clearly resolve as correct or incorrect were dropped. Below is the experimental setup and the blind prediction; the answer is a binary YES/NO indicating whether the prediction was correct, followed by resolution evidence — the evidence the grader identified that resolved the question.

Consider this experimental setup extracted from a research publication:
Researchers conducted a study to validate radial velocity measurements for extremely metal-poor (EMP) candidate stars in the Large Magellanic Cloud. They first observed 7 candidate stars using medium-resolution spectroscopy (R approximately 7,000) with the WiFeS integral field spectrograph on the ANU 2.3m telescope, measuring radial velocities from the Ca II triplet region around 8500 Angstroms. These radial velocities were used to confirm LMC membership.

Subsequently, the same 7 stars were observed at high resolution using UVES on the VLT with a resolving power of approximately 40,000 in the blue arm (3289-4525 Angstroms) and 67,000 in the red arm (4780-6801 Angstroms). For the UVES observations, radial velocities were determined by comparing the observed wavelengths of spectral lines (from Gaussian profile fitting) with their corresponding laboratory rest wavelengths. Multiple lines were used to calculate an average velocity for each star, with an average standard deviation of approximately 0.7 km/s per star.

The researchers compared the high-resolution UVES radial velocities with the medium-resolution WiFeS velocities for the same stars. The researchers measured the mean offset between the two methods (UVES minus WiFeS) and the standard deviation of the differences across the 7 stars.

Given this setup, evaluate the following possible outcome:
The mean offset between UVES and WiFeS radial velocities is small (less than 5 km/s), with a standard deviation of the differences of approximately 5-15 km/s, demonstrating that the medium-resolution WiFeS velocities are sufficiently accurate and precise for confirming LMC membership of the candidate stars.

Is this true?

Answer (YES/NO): YES